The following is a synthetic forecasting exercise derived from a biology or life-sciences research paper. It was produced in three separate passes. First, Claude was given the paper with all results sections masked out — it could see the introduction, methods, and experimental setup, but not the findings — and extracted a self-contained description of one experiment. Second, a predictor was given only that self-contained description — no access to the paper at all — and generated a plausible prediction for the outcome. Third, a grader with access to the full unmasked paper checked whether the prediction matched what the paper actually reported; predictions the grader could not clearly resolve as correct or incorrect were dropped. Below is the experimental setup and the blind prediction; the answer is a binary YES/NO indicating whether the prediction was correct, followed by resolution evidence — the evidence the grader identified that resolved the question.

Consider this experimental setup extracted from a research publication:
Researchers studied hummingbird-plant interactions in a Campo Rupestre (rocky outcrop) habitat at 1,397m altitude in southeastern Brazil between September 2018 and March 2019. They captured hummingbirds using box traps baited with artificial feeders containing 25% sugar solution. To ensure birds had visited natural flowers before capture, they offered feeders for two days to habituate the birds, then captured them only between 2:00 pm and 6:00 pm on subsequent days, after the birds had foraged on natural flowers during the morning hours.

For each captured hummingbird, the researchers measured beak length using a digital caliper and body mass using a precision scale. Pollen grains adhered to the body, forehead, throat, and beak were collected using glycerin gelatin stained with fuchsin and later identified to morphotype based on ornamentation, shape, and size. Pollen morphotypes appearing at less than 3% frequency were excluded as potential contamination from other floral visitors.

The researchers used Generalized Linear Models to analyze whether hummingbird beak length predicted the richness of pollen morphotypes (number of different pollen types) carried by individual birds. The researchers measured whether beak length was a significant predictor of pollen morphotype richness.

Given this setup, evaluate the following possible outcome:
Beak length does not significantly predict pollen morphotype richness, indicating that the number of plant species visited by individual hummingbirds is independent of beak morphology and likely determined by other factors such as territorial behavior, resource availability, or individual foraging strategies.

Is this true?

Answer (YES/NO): NO